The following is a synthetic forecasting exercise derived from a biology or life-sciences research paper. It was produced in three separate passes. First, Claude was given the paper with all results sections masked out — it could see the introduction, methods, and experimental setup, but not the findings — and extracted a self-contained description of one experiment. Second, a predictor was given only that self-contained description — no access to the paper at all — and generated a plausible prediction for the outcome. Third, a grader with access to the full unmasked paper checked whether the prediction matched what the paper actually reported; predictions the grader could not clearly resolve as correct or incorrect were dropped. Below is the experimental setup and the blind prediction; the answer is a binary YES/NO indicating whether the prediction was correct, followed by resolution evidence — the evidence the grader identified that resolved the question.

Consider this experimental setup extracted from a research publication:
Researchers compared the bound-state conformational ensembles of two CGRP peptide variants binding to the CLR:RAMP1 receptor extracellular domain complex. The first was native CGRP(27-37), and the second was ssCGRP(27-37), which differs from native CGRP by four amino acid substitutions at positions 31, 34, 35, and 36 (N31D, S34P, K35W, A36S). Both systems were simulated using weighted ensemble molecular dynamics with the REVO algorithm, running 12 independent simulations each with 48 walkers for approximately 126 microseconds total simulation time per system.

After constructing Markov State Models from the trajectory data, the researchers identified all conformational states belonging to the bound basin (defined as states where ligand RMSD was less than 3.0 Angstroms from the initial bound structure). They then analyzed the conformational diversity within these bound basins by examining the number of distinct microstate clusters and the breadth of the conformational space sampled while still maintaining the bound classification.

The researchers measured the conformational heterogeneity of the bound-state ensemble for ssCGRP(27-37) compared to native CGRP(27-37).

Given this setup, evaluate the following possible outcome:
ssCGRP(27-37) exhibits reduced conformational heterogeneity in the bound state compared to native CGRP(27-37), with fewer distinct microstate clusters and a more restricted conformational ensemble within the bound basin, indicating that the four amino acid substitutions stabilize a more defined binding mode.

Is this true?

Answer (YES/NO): NO